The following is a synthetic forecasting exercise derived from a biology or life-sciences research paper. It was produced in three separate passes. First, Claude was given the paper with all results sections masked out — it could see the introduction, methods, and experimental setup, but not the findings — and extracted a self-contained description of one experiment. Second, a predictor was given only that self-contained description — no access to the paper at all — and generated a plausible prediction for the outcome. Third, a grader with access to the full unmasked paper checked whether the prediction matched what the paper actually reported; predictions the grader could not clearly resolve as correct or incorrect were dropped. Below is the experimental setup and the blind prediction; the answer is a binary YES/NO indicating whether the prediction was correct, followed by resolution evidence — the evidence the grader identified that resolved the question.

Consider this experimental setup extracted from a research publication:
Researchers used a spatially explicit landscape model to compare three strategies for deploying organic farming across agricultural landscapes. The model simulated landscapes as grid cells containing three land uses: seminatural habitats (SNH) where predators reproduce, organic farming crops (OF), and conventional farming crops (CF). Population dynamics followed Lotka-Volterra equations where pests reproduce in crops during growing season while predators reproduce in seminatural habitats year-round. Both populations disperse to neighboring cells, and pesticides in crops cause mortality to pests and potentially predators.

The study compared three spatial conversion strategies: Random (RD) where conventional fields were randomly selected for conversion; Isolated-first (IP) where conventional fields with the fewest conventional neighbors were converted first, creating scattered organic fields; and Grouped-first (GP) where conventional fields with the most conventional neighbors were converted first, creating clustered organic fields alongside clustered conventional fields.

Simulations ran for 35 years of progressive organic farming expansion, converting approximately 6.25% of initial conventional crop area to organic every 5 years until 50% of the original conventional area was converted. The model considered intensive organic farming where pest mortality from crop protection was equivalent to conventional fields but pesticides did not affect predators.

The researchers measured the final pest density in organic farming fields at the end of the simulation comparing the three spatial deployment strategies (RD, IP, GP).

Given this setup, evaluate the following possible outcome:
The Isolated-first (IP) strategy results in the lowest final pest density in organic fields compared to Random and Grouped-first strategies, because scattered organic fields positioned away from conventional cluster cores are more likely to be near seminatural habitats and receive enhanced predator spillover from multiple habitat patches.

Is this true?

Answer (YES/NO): NO